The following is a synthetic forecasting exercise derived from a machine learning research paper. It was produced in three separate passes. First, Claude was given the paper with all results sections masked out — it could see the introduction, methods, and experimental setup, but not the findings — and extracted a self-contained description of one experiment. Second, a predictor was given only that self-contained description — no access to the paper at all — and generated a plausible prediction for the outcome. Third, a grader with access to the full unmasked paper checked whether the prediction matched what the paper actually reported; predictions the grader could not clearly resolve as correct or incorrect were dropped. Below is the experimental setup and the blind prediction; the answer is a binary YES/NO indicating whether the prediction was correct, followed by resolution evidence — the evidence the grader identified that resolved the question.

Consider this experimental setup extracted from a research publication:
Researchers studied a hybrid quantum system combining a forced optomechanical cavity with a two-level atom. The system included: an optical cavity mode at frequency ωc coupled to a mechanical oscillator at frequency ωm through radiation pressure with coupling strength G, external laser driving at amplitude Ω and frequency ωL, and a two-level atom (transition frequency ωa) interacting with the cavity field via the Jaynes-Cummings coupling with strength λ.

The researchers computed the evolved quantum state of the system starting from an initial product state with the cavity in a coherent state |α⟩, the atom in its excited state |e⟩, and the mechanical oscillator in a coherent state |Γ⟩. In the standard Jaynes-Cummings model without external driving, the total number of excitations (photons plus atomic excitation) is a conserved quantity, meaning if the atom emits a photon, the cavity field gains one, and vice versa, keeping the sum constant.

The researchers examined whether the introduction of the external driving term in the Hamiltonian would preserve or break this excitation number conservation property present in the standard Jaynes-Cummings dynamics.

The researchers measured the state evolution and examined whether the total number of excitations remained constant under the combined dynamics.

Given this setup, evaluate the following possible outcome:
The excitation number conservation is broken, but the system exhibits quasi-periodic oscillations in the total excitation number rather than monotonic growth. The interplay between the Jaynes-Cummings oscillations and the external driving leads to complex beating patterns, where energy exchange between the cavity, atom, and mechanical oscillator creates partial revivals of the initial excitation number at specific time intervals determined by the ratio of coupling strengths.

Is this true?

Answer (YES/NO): NO